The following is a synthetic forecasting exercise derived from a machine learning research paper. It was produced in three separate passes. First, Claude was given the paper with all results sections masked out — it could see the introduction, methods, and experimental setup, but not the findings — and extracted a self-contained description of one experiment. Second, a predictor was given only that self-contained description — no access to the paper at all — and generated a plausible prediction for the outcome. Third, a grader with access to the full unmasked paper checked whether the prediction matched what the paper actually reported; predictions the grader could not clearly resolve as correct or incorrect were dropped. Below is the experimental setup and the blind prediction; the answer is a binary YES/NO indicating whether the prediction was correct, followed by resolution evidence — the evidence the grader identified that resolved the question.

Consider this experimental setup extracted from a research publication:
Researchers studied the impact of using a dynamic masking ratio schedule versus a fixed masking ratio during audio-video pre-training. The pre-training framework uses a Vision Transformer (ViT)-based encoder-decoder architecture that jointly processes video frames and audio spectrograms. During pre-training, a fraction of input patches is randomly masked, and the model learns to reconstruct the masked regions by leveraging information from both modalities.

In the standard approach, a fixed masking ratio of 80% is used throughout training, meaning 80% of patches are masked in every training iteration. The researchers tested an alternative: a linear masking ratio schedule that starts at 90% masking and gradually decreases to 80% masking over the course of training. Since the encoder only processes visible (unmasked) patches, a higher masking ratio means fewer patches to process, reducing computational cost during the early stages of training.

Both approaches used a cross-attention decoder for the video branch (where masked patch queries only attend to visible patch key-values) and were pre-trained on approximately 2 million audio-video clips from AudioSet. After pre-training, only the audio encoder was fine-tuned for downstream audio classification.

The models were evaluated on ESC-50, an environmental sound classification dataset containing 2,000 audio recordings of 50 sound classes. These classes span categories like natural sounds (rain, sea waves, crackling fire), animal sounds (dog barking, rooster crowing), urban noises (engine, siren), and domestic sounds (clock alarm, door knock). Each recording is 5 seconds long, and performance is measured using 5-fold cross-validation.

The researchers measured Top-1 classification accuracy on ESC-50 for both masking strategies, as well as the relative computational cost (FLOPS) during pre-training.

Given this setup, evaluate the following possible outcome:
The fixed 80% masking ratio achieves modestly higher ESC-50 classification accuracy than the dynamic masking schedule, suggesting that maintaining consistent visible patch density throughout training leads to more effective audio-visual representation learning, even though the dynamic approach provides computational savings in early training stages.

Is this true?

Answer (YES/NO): YES